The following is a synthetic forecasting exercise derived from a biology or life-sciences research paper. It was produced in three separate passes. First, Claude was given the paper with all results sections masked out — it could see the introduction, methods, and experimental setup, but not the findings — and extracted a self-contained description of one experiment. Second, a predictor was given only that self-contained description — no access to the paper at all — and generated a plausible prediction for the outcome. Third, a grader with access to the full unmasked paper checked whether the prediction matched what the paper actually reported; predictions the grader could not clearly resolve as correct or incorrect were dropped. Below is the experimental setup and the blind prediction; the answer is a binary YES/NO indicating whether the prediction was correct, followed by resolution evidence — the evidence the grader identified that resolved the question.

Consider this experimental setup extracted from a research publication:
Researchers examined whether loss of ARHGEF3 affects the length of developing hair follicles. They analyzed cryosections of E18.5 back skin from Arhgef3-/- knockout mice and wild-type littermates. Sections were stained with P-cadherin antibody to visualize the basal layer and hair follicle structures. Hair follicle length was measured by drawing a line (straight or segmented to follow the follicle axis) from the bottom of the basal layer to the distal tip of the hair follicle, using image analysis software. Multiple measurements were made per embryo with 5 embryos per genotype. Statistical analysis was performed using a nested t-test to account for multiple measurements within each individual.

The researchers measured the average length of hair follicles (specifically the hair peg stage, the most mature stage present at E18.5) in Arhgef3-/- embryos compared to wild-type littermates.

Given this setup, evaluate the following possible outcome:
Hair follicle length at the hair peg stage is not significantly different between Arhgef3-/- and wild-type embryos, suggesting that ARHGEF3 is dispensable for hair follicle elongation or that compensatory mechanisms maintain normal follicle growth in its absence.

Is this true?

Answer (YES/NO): YES